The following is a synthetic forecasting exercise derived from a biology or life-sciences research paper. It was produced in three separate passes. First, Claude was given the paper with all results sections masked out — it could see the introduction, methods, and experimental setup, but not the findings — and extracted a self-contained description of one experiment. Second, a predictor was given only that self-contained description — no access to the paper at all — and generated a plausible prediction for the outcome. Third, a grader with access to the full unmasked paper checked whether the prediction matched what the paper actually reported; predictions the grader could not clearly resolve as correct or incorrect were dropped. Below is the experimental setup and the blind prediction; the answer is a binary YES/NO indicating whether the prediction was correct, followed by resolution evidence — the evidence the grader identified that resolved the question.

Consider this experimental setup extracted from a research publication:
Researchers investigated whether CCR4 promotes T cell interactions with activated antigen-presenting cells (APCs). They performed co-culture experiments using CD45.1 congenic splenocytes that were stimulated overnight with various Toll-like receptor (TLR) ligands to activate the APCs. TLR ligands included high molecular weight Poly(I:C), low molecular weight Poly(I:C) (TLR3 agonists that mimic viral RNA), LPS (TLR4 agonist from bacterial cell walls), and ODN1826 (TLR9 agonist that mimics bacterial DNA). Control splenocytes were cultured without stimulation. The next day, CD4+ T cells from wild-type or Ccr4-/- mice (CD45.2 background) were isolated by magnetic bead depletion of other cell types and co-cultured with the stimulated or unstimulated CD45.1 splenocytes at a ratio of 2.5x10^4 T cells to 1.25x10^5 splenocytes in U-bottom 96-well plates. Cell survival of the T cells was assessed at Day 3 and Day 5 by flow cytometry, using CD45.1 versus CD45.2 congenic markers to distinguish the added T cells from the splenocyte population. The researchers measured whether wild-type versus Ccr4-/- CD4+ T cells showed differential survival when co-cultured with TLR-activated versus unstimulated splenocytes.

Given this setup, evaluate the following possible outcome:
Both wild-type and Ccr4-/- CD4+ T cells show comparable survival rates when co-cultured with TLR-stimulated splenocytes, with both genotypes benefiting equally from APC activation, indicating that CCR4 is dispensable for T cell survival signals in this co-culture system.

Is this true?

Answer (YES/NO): NO